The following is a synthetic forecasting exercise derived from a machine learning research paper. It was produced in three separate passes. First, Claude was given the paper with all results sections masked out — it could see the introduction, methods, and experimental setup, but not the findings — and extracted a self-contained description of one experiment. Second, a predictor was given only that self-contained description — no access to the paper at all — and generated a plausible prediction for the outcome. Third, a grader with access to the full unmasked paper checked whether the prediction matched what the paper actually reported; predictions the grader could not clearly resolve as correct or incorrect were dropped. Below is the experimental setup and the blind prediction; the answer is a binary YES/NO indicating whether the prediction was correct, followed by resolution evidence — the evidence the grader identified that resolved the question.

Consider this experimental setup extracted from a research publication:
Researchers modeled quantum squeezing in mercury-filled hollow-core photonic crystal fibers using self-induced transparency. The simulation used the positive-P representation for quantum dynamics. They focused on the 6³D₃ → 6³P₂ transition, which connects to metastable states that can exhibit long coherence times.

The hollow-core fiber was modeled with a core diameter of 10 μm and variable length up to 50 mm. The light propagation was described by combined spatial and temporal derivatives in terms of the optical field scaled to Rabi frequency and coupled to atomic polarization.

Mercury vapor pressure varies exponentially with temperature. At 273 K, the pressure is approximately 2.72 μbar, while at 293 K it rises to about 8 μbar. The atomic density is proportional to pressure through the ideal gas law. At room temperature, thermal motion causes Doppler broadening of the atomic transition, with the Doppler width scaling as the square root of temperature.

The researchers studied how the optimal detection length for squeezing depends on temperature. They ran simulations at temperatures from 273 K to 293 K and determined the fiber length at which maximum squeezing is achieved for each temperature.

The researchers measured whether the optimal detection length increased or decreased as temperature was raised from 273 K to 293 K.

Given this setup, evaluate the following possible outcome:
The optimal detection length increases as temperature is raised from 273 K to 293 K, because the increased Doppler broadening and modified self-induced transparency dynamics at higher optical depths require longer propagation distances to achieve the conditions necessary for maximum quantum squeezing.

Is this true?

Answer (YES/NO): NO